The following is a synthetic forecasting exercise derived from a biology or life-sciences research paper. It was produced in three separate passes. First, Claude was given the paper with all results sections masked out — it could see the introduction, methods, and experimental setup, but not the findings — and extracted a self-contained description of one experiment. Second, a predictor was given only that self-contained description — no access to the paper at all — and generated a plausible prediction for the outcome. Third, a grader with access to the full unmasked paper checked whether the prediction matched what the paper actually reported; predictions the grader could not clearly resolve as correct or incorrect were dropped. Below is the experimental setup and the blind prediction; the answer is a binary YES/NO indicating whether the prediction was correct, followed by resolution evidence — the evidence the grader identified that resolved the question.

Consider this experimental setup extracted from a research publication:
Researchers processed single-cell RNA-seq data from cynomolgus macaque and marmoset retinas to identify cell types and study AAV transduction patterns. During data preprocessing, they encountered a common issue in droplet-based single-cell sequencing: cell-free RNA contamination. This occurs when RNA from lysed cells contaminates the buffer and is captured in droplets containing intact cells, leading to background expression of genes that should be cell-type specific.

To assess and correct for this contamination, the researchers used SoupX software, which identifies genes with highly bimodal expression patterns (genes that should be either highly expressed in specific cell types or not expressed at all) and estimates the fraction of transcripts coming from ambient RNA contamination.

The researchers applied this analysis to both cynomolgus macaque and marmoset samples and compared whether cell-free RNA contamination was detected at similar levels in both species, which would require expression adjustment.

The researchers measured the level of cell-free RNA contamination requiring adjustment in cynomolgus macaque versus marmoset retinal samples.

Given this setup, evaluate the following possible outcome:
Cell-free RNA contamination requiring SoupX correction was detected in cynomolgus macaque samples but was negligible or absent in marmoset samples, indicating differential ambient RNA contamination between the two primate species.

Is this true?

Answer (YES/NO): YES